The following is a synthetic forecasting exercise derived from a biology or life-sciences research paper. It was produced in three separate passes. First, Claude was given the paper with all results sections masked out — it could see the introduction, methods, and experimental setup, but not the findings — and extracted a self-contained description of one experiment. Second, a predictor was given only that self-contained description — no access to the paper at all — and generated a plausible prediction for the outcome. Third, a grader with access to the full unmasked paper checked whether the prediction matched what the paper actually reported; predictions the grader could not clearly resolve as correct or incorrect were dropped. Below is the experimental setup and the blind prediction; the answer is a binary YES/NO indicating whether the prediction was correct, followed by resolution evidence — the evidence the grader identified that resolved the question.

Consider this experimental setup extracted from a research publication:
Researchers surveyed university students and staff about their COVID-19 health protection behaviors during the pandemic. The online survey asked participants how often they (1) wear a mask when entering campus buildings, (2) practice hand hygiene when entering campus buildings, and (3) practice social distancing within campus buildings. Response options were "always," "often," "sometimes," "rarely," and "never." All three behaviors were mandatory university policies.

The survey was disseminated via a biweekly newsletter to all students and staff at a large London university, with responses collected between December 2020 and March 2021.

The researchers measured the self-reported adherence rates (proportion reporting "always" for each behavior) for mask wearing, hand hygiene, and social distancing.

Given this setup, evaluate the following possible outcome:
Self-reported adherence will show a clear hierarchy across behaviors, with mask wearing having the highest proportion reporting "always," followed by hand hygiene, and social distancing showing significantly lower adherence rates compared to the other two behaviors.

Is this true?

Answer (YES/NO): YES